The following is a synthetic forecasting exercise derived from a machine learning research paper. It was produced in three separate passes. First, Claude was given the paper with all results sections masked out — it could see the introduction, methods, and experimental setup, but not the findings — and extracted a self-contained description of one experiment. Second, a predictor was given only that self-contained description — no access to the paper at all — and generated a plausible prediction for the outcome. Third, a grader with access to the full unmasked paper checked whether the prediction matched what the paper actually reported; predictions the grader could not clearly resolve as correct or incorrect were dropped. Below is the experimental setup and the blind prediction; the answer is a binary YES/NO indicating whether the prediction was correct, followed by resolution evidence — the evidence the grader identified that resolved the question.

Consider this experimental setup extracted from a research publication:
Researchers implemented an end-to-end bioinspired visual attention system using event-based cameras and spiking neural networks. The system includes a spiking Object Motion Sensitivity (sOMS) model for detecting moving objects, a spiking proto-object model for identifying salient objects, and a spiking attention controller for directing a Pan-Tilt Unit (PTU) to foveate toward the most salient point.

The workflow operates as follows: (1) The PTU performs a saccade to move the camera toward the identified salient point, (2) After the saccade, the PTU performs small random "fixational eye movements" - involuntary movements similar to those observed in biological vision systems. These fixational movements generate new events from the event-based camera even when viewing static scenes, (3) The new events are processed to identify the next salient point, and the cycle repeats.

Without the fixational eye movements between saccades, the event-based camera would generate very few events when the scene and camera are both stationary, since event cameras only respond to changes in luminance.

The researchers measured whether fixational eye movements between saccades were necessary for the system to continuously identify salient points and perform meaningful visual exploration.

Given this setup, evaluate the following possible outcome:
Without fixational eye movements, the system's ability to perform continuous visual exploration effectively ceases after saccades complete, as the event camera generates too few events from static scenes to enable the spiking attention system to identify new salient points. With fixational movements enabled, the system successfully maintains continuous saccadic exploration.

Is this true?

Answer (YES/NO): YES